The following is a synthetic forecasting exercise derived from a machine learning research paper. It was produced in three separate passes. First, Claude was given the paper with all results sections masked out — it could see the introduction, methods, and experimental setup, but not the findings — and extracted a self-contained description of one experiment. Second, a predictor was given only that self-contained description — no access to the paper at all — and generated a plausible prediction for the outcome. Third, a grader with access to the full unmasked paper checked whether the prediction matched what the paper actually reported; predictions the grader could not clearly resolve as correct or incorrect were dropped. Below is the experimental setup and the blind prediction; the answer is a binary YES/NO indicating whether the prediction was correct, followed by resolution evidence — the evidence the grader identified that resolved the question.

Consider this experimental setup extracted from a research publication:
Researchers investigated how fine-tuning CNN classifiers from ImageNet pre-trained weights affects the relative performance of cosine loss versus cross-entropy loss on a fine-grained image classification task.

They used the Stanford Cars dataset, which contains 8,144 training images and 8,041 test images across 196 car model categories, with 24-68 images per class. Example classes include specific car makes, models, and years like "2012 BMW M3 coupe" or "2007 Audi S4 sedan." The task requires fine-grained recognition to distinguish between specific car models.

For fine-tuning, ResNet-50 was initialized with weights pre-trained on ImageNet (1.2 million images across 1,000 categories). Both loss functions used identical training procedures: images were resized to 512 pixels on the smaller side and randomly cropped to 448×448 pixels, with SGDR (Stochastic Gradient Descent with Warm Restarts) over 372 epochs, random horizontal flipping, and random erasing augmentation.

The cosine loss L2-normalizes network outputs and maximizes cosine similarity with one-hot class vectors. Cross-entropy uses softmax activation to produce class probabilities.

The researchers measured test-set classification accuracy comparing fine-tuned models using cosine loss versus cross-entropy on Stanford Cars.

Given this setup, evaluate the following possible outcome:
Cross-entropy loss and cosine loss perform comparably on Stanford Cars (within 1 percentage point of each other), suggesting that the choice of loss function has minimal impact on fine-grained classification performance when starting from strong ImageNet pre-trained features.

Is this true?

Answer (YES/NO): NO